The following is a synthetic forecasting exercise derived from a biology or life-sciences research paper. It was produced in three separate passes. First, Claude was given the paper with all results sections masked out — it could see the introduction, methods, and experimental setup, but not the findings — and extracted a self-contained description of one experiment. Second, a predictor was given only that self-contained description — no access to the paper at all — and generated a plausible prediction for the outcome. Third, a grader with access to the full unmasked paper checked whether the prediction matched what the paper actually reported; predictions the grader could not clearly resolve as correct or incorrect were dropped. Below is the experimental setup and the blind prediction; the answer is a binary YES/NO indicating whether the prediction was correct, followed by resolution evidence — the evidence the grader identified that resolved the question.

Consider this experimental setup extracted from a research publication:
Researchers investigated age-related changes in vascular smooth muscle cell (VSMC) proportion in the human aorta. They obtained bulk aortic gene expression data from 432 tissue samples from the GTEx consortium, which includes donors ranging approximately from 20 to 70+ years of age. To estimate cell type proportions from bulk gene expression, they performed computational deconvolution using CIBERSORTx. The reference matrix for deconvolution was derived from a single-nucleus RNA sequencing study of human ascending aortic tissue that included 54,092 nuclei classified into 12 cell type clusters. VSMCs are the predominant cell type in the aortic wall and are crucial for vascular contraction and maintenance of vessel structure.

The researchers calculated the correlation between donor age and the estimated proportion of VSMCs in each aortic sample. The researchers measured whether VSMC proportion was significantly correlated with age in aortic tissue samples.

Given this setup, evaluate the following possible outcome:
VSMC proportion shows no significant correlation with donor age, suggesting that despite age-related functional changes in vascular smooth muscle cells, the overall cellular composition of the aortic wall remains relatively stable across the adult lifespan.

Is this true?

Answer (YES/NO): NO